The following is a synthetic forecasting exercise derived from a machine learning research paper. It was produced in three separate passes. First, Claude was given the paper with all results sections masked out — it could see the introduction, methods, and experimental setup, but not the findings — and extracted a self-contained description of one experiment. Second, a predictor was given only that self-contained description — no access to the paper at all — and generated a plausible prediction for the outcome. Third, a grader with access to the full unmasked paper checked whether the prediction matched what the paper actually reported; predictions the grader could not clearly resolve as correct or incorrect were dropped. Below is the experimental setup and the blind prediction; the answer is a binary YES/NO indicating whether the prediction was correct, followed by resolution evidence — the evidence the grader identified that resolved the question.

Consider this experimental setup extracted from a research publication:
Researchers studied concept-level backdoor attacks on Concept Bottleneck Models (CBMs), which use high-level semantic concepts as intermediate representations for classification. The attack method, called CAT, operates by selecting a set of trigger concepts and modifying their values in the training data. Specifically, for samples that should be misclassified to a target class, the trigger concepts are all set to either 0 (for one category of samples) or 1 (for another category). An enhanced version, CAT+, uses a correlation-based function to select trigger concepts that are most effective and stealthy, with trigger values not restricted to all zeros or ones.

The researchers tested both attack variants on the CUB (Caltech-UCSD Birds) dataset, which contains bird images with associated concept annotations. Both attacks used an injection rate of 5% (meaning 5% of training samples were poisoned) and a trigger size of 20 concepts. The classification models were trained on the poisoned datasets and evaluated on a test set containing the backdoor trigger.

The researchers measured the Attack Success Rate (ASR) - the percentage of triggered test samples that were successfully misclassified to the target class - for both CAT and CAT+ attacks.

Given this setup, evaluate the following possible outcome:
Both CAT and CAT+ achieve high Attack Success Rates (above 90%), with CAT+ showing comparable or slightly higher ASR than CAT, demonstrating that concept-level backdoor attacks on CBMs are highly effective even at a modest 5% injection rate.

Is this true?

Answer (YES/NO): NO